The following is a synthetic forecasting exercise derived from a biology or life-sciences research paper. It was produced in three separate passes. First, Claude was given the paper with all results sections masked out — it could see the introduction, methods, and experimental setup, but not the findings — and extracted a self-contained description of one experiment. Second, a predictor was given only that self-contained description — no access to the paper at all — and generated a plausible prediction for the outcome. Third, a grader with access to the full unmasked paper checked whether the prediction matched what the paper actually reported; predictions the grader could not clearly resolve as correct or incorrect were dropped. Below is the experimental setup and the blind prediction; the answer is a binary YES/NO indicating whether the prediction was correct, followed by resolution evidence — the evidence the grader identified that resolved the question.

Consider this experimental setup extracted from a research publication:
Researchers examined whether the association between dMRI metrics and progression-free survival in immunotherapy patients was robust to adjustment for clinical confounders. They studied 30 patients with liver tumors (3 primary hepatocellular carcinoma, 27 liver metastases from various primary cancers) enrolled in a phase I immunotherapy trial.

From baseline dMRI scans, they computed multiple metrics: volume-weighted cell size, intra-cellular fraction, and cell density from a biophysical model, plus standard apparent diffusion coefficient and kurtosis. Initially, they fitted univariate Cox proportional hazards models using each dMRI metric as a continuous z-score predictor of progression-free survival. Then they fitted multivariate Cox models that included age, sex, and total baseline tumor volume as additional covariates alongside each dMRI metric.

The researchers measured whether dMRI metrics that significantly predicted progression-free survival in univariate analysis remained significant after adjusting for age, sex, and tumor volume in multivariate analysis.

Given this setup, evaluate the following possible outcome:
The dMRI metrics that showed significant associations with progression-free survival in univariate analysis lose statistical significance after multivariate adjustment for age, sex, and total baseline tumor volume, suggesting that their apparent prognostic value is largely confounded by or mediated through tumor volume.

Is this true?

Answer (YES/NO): NO